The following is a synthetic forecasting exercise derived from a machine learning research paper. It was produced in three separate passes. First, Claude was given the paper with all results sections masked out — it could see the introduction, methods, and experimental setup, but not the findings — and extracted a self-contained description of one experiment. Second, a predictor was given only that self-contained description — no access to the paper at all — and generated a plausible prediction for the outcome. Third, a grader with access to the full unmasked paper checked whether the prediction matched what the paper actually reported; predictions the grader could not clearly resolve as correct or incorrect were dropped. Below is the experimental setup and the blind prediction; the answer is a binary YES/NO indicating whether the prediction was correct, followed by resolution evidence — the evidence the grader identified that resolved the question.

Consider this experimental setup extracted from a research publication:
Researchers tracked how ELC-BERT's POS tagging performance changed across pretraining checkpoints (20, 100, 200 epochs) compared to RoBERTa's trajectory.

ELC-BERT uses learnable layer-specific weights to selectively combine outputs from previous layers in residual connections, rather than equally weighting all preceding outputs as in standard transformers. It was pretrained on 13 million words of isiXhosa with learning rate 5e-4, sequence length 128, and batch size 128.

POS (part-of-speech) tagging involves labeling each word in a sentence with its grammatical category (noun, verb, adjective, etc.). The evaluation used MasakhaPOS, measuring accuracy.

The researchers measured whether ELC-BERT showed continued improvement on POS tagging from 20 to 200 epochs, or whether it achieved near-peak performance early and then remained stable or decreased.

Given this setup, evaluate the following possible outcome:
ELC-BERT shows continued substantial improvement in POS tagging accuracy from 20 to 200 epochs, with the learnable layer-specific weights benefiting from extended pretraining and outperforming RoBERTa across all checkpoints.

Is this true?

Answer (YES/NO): NO